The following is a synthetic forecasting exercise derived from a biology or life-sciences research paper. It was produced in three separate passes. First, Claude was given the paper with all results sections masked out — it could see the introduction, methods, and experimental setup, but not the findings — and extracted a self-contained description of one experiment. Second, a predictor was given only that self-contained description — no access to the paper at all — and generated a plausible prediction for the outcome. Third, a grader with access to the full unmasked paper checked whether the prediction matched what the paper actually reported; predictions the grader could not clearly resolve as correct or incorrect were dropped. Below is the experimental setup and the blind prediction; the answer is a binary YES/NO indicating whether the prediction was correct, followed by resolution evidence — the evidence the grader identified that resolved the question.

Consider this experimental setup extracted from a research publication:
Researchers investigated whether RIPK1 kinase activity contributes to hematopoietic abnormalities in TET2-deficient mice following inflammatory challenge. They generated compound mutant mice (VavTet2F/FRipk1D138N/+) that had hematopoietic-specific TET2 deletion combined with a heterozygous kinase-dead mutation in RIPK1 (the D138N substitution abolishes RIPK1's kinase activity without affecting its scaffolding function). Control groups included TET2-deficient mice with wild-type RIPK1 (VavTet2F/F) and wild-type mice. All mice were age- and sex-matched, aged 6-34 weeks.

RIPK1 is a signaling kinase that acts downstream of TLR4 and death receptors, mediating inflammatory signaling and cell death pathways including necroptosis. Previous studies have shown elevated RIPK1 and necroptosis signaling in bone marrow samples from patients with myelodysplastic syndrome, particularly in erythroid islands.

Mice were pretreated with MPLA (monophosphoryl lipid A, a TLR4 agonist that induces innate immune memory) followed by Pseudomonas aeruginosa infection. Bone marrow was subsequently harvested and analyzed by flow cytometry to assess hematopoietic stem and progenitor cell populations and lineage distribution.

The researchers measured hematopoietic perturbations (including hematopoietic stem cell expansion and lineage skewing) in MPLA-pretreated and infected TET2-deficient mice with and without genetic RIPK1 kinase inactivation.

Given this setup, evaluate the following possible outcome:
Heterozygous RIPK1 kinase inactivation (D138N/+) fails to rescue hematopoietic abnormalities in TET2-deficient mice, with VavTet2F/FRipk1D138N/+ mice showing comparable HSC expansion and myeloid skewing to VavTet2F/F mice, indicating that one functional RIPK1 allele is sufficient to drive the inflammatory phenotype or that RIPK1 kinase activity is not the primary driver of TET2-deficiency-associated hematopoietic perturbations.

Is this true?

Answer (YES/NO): NO